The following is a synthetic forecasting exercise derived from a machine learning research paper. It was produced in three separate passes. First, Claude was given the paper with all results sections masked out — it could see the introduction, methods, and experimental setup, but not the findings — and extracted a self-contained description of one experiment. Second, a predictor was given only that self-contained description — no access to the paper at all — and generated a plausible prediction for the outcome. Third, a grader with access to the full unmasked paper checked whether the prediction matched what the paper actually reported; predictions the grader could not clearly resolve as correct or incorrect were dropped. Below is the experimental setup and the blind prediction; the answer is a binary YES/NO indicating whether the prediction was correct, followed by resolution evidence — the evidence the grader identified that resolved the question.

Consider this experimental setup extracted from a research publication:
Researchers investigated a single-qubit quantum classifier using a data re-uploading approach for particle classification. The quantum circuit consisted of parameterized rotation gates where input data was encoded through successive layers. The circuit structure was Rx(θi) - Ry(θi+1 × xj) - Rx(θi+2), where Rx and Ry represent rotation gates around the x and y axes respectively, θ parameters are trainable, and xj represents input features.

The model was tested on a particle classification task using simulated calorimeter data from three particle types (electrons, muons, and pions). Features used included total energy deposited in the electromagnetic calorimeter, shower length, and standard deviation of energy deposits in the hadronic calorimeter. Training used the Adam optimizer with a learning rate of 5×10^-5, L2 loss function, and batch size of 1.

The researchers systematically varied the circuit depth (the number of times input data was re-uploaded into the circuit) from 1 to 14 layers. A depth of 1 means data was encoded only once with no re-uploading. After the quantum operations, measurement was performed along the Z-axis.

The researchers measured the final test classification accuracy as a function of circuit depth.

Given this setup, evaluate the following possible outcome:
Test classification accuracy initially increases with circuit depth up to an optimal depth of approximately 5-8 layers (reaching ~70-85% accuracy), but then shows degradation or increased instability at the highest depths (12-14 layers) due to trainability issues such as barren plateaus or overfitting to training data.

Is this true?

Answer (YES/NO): NO